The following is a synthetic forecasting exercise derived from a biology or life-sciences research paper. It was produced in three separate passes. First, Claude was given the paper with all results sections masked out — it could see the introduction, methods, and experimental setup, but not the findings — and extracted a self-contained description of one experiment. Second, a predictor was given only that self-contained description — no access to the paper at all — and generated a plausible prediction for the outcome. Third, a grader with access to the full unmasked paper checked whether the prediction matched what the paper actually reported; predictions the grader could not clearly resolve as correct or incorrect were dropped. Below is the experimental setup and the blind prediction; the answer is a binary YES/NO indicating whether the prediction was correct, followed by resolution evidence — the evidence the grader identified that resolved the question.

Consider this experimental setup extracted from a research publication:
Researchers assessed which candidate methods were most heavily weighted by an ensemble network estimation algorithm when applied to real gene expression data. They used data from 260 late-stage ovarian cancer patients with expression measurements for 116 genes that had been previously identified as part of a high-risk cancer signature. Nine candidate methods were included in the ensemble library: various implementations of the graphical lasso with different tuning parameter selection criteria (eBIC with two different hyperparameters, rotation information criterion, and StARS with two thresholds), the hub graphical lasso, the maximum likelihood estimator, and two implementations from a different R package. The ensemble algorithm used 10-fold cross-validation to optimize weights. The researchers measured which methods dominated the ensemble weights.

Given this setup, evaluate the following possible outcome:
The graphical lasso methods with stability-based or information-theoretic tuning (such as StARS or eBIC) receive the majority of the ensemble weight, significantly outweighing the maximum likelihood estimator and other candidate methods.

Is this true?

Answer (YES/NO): NO